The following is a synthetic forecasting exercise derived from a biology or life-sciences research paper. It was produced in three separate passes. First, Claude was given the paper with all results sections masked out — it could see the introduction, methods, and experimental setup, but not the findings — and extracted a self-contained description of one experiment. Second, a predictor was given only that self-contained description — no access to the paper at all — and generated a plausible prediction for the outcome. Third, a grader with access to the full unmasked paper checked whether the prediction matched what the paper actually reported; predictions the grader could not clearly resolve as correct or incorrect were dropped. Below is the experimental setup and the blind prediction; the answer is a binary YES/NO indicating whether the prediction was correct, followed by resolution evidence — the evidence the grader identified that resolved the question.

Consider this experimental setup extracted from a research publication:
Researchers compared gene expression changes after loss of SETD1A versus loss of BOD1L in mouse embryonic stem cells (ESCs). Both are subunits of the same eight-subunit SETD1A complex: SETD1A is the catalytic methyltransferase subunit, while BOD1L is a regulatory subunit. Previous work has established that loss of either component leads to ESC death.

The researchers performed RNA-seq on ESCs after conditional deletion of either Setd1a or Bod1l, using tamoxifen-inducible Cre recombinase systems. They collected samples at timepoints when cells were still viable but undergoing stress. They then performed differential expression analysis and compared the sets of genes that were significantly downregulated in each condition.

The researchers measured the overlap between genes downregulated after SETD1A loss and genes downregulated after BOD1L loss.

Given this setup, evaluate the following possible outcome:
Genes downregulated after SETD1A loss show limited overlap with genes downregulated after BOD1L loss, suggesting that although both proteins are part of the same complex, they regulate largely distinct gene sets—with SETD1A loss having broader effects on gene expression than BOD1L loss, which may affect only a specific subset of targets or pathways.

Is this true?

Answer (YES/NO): NO